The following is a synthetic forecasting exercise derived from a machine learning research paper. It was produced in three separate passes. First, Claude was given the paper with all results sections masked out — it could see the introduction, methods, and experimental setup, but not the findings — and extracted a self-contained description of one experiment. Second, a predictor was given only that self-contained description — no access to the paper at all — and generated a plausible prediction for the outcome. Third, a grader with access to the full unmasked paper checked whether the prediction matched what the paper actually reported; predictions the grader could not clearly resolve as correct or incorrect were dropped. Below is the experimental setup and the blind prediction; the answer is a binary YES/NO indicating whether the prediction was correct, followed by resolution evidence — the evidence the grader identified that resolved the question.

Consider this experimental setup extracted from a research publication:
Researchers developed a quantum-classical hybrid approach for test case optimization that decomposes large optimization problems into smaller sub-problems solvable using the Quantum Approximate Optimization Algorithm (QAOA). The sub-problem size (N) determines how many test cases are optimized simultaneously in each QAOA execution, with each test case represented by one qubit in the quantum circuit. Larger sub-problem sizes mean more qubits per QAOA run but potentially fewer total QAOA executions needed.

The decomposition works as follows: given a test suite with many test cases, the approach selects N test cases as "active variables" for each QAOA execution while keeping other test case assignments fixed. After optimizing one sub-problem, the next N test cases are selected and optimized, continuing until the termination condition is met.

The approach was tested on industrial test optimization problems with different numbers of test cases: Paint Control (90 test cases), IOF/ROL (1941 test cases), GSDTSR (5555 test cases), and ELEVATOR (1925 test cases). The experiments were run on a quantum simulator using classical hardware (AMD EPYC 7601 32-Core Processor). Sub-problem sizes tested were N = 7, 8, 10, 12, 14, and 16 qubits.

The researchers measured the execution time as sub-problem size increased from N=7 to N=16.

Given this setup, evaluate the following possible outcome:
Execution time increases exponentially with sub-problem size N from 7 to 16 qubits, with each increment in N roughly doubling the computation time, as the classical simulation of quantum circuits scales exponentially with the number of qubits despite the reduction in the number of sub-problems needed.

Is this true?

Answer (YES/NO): NO